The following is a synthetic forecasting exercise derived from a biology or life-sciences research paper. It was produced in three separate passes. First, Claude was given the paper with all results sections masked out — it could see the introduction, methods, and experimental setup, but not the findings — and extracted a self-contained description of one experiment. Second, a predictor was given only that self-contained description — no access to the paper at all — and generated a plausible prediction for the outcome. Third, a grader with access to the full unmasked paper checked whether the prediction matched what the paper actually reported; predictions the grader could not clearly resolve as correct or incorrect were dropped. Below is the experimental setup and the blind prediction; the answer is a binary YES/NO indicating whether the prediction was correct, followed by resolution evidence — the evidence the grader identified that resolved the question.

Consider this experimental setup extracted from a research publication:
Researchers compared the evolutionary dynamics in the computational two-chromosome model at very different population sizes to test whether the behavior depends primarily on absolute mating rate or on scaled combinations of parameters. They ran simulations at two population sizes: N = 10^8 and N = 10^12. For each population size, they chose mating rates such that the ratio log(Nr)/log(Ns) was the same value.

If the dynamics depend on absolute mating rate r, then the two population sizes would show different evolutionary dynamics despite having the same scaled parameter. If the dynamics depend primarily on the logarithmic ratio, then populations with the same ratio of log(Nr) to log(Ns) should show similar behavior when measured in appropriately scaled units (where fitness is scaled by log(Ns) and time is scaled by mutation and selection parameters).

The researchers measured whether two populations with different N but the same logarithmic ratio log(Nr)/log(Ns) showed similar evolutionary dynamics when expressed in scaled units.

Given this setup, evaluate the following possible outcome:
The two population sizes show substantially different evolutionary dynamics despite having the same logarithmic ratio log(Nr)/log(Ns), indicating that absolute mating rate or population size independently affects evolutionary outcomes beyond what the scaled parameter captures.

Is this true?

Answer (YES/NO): NO